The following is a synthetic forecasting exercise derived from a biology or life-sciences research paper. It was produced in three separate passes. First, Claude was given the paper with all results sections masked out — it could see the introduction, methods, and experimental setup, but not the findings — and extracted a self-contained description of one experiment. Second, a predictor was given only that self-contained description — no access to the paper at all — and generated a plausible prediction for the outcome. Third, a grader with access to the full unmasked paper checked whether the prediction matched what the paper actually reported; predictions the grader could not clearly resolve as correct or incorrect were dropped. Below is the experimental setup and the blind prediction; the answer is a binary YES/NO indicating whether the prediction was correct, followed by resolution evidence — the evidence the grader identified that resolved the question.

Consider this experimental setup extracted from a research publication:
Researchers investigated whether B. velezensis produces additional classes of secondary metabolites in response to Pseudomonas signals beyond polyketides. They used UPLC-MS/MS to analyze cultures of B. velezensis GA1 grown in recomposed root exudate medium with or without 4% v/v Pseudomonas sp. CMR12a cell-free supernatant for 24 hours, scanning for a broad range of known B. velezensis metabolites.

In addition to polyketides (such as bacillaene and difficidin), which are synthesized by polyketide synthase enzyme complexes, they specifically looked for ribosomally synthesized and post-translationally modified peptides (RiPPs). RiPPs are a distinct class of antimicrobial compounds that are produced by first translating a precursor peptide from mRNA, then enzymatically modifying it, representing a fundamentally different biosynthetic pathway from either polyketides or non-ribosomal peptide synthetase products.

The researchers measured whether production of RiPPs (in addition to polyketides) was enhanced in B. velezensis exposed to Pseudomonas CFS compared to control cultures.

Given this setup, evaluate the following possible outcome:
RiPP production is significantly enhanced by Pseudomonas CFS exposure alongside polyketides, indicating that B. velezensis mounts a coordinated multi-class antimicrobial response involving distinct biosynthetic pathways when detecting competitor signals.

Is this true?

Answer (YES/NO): NO